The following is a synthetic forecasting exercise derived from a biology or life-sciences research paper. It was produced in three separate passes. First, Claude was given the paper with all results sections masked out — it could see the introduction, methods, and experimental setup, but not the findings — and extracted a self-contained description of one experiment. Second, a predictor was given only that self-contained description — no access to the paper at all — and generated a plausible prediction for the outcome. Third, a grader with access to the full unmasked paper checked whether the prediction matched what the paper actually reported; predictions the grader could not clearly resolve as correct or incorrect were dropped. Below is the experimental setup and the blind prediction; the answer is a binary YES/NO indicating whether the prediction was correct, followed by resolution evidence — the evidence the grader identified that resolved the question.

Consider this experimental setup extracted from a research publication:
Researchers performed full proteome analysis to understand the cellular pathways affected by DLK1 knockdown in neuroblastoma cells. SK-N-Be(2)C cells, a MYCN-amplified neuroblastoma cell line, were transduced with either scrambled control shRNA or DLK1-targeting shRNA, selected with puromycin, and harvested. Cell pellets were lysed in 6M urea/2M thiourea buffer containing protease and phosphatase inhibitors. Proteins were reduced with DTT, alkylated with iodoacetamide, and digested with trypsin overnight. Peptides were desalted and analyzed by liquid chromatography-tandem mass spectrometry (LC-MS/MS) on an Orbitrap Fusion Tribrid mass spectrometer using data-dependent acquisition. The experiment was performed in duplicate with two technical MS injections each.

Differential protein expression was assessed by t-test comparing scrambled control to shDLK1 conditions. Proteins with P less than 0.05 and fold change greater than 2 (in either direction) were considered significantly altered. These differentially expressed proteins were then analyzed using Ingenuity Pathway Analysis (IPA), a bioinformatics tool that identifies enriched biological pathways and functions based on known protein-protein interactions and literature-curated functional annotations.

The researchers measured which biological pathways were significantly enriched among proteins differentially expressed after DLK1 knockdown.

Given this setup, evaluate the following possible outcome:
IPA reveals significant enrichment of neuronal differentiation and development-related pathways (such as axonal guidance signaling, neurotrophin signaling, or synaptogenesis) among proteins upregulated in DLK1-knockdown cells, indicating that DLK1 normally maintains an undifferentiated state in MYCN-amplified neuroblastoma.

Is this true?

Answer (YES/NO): YES